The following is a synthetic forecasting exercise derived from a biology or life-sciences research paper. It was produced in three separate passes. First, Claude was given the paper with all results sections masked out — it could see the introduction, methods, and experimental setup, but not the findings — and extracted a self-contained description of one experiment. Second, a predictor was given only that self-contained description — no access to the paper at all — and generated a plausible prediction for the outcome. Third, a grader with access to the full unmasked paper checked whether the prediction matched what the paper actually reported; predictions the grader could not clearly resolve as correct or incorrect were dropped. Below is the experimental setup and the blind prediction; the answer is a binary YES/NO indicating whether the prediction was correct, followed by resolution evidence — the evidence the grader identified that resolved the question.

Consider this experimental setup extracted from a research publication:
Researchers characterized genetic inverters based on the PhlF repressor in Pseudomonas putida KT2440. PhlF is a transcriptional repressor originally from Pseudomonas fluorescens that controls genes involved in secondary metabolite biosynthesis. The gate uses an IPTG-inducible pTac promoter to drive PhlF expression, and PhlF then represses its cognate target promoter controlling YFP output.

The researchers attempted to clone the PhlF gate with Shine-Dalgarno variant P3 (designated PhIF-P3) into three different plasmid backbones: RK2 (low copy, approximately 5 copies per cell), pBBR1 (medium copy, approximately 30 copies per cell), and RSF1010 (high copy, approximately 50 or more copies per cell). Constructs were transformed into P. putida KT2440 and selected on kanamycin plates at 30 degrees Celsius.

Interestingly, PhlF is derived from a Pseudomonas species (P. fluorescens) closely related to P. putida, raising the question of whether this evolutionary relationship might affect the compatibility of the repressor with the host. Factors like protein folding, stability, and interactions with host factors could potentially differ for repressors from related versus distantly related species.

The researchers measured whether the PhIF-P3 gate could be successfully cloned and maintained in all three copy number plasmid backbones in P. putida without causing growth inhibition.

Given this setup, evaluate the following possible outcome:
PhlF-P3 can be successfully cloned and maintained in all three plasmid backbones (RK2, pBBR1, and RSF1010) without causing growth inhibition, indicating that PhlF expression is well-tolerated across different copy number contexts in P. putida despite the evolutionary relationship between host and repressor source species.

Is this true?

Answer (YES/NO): NO